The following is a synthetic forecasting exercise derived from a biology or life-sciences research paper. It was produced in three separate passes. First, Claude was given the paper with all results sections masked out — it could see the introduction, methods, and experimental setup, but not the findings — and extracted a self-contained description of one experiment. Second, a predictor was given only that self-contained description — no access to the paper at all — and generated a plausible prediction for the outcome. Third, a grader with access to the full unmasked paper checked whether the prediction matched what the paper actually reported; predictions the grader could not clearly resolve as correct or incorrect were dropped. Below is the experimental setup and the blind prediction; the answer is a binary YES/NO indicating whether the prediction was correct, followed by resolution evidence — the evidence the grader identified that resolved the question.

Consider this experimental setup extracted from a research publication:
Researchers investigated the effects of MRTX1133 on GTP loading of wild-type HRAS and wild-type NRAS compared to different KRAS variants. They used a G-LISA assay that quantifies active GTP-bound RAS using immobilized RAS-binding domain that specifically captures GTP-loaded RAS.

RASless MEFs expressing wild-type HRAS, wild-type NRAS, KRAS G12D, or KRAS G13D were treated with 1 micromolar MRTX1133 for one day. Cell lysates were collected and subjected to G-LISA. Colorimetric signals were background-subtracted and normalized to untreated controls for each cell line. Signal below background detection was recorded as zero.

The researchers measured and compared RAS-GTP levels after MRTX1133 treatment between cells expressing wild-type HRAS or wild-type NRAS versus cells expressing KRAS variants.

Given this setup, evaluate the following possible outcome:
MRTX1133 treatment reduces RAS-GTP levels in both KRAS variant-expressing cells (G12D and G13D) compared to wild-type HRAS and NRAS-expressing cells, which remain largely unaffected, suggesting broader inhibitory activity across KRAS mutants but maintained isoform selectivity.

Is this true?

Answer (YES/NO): YES